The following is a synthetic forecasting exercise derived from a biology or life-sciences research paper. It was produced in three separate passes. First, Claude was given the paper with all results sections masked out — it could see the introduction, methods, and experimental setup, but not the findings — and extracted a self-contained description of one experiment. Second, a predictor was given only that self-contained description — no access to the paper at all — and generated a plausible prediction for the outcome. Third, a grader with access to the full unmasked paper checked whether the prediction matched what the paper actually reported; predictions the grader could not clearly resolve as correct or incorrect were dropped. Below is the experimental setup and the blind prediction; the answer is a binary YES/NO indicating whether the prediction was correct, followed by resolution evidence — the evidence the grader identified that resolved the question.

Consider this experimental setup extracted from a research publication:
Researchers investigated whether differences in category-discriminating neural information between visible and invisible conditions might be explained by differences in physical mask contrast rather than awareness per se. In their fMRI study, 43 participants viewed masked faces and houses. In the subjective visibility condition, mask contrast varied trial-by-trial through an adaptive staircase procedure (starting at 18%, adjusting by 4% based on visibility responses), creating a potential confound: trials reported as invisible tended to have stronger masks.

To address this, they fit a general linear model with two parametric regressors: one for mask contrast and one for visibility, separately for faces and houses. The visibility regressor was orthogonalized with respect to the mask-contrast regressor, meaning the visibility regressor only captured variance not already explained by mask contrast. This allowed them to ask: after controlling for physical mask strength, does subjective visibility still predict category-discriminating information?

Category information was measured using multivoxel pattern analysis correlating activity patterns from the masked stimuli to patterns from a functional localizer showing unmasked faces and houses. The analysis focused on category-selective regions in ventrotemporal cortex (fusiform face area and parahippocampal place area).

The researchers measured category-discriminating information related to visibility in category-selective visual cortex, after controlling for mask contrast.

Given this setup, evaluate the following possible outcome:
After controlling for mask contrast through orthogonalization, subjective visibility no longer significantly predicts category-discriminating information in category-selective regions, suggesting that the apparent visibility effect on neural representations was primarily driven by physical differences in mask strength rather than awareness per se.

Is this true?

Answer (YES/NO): NO